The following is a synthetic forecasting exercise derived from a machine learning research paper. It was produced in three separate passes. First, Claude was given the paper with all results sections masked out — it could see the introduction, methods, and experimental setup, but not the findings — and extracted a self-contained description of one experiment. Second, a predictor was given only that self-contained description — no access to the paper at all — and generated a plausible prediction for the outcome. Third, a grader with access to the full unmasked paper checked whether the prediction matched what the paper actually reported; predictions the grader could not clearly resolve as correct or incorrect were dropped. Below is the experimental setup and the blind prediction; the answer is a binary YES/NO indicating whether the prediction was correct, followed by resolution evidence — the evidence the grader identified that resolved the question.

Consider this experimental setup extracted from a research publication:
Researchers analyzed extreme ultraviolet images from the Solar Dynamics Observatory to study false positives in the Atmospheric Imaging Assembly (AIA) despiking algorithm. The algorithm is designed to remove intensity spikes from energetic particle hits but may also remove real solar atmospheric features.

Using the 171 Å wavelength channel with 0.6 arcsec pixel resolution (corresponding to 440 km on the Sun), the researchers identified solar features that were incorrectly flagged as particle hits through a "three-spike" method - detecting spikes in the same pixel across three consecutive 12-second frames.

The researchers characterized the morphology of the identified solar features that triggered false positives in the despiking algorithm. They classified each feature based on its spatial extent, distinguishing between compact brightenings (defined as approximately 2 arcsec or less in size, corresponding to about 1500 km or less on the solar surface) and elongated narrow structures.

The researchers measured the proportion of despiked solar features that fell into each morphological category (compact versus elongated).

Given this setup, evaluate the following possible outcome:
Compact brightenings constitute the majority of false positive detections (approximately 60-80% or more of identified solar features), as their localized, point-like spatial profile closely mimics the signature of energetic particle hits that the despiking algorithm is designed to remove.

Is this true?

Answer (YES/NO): YES